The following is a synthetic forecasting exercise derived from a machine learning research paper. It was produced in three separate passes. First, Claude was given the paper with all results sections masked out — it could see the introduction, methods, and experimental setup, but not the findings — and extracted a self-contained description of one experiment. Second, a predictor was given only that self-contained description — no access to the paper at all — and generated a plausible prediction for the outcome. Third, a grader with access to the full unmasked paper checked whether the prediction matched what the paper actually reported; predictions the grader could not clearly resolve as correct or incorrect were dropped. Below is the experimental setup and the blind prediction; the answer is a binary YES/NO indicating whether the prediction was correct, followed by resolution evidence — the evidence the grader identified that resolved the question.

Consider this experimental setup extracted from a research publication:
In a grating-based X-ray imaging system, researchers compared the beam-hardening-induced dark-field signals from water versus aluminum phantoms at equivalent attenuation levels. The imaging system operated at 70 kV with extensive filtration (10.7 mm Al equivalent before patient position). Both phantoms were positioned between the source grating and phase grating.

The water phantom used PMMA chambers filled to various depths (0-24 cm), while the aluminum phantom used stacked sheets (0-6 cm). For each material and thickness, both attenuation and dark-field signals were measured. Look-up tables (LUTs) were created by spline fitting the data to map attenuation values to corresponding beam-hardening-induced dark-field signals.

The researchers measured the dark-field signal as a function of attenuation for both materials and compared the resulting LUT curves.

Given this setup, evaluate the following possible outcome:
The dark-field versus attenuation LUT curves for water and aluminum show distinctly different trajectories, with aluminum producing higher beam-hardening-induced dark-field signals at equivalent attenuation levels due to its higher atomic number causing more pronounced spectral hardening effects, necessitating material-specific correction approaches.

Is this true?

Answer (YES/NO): YES